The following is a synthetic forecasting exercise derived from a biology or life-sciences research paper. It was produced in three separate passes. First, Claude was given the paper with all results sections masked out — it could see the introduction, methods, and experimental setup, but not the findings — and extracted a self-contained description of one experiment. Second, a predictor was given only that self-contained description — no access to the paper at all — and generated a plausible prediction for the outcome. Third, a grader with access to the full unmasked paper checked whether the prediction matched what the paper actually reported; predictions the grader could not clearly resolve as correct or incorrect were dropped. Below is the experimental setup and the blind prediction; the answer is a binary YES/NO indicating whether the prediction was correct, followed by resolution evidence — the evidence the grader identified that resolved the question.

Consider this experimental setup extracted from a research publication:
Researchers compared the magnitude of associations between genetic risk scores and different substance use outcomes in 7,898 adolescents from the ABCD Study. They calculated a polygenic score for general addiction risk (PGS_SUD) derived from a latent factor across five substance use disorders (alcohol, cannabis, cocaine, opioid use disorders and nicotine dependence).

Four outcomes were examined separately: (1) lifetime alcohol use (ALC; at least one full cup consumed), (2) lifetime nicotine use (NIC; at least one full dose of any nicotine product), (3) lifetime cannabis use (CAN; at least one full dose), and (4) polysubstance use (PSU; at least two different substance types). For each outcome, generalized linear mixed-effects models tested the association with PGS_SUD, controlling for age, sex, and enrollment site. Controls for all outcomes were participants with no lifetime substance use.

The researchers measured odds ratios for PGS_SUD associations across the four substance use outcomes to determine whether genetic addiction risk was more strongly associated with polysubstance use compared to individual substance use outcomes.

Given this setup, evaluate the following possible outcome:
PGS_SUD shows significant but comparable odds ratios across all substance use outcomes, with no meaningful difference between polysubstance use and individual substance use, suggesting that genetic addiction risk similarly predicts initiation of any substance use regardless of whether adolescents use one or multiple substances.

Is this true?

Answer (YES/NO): NO